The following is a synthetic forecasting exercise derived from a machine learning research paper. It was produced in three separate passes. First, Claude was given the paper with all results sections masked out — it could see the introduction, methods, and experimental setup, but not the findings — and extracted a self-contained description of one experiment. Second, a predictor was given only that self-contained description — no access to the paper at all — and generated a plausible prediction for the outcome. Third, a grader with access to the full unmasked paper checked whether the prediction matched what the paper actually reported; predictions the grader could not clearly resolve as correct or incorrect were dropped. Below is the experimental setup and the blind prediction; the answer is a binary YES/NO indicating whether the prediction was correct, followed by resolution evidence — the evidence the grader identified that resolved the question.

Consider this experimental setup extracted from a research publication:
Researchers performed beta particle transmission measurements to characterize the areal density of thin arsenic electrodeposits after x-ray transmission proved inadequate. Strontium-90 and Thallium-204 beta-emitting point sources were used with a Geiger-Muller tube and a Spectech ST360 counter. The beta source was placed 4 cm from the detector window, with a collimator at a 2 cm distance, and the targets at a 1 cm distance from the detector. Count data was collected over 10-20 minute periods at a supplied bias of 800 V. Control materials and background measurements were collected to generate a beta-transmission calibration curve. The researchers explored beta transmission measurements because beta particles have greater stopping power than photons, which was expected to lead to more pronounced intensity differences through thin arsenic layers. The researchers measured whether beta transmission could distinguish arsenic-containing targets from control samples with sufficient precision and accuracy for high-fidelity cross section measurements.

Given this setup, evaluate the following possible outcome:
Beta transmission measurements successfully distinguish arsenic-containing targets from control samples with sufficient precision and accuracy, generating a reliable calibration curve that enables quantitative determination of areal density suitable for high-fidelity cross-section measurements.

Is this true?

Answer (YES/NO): NO